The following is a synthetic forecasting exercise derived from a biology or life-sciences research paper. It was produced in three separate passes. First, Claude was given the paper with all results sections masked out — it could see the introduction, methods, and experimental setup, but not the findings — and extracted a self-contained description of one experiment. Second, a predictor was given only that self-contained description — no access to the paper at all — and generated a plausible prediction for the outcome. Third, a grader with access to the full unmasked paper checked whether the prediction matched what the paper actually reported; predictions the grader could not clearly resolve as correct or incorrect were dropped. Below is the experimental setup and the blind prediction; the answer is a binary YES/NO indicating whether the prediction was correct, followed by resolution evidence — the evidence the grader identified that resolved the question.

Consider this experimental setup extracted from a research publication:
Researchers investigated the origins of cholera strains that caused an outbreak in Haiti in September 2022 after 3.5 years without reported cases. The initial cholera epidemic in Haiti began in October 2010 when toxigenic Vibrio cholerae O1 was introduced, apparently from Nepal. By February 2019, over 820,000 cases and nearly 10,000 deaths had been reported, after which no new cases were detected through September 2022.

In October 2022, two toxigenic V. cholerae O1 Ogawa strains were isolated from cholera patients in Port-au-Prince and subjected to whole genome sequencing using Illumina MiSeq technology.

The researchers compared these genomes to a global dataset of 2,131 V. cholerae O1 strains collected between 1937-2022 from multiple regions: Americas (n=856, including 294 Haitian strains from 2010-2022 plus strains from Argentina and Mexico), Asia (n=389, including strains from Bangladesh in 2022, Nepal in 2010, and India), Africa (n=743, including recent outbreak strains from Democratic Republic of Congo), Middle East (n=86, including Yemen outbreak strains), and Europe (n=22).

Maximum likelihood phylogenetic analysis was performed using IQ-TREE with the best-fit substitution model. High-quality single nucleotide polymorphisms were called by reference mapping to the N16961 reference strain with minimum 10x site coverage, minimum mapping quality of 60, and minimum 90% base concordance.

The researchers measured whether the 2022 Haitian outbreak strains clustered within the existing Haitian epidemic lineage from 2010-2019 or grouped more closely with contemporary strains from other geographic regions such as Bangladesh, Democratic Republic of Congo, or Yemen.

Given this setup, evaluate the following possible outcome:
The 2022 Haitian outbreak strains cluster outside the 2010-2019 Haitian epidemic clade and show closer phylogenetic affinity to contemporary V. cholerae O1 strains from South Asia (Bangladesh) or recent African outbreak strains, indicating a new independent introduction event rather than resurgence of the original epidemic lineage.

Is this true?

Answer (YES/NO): NO